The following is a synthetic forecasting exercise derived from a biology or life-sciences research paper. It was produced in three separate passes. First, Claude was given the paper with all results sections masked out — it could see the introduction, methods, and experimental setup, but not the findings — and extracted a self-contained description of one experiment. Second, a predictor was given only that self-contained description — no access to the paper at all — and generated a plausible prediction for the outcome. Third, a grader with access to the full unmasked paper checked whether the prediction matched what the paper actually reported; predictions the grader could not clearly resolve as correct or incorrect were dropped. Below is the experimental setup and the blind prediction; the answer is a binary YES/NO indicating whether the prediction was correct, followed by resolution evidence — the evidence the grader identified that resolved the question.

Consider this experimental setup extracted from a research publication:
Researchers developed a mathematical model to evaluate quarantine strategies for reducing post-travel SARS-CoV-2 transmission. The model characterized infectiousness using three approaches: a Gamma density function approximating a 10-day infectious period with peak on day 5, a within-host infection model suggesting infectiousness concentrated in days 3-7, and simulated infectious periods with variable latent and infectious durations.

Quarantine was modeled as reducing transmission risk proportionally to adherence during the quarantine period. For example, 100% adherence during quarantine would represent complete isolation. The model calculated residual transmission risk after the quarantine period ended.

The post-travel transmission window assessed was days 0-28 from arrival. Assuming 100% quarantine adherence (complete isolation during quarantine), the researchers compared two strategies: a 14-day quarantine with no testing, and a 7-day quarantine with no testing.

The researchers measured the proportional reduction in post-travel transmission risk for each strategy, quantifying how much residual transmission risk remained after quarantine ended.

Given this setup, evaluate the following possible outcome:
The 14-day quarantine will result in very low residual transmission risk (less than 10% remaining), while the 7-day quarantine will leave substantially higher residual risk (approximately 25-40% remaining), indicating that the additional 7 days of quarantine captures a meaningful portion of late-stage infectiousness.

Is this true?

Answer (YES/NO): NO